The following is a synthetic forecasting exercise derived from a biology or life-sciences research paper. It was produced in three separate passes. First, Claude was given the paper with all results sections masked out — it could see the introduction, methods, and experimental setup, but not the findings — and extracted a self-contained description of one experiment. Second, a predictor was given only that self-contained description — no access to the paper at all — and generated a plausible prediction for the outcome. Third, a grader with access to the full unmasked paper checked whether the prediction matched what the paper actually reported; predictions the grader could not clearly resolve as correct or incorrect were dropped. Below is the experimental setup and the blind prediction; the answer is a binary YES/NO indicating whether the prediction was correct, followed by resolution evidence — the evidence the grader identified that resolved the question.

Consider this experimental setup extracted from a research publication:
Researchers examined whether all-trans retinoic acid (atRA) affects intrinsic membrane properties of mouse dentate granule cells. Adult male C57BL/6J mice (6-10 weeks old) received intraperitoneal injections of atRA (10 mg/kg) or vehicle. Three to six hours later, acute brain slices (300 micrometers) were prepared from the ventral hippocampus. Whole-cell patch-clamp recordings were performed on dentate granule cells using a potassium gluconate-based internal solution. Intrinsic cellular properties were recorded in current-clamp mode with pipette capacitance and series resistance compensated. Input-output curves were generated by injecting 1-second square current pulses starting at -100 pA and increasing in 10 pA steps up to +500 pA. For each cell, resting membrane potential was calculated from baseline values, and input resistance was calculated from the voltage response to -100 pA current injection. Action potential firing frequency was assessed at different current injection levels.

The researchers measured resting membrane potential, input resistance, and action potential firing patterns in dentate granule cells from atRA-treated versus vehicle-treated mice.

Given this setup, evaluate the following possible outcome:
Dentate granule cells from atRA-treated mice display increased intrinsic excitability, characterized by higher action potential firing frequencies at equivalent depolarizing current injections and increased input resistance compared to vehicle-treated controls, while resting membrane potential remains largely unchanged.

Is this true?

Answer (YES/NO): NO